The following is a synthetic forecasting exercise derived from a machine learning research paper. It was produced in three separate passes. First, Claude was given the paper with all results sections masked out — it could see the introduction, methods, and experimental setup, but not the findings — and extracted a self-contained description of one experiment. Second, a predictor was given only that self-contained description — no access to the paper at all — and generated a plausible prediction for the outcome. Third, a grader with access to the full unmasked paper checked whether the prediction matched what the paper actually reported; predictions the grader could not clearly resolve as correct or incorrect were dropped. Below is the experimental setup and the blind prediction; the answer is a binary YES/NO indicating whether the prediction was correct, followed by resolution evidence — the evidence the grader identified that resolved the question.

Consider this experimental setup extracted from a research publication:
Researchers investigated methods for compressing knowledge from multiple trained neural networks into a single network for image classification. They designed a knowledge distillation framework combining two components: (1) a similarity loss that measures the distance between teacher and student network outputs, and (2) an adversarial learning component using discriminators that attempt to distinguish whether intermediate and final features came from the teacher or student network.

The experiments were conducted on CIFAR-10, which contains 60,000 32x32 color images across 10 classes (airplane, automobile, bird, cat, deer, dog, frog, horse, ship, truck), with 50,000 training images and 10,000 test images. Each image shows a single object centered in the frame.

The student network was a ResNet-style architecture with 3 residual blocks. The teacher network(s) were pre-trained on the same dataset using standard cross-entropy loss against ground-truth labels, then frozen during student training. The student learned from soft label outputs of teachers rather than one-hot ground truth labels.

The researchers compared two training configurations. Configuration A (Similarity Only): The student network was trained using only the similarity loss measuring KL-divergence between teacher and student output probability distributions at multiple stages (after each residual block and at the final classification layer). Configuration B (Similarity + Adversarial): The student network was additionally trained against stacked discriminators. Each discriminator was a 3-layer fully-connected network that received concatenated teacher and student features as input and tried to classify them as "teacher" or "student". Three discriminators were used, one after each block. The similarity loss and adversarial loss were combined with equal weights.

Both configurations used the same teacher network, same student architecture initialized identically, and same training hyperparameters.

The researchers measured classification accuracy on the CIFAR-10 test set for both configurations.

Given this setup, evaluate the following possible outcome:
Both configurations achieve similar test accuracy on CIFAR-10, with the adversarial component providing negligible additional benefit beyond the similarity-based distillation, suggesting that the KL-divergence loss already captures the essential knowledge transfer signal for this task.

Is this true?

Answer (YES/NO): NO